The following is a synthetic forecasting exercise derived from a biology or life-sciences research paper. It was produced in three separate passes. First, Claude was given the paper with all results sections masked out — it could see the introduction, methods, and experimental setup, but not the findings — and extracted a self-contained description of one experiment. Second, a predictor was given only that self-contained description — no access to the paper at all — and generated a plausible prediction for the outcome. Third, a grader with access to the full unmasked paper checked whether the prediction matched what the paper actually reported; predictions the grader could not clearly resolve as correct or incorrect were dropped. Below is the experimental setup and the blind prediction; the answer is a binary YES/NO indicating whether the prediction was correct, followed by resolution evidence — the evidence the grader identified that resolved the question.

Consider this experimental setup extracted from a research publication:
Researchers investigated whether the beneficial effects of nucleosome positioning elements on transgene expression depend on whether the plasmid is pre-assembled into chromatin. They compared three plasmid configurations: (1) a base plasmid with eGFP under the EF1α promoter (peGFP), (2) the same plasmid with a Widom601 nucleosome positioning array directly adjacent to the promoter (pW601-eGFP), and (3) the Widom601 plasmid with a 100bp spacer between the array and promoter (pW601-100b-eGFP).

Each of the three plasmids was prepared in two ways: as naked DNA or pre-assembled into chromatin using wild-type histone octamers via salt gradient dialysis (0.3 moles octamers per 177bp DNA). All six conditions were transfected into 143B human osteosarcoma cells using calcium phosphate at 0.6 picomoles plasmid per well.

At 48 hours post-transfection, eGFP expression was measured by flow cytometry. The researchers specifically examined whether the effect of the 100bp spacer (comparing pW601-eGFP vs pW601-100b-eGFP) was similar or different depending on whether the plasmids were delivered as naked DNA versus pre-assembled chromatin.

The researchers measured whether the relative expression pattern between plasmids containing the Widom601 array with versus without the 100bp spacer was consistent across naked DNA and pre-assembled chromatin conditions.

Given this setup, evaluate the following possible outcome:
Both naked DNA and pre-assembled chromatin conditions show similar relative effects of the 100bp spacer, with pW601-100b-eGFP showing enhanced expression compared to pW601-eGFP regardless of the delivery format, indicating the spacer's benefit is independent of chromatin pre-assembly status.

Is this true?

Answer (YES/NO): YES